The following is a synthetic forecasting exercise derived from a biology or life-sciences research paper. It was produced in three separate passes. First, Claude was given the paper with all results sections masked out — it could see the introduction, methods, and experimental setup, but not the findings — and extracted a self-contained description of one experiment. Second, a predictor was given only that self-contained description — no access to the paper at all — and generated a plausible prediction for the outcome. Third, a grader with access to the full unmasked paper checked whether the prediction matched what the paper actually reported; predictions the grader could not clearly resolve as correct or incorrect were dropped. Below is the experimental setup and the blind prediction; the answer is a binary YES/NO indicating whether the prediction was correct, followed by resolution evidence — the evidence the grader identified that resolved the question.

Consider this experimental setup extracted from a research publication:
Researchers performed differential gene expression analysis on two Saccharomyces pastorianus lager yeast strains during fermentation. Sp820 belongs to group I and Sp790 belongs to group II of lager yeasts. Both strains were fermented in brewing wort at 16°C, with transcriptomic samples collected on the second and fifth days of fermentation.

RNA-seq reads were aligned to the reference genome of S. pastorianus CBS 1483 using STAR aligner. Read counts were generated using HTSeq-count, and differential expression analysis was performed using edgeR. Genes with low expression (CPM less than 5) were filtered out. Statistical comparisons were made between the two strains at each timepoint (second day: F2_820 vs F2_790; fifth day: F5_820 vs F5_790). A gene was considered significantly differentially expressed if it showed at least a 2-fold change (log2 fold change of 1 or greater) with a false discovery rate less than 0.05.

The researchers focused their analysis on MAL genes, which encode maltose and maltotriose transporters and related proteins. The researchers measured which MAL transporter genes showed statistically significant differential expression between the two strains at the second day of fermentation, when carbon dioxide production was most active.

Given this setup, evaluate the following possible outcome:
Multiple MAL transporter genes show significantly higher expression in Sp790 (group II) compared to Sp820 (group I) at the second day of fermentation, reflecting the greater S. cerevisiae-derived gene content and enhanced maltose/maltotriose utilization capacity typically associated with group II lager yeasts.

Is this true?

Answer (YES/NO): NO